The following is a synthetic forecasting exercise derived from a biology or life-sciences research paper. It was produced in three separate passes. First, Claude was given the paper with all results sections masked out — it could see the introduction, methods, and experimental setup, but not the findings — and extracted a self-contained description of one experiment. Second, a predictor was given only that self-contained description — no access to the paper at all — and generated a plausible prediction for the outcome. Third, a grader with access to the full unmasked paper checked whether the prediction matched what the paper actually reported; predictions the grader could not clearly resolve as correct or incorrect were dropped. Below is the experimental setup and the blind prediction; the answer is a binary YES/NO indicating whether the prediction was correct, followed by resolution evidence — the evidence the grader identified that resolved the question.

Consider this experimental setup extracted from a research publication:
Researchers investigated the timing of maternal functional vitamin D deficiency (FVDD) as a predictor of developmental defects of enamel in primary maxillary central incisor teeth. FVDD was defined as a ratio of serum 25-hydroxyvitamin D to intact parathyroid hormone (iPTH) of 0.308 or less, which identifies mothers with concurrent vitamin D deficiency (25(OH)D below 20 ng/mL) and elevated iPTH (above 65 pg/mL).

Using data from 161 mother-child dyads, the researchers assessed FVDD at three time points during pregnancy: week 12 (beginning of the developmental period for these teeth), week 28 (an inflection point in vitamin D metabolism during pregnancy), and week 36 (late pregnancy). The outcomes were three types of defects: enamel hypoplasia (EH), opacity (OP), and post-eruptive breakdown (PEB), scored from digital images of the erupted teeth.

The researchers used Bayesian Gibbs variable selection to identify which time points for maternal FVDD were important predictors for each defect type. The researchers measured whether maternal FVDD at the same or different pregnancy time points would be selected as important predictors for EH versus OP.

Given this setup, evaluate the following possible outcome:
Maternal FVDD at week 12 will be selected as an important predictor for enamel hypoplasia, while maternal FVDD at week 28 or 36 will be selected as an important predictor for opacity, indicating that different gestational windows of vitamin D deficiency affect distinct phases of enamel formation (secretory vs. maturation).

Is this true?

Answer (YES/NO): NO